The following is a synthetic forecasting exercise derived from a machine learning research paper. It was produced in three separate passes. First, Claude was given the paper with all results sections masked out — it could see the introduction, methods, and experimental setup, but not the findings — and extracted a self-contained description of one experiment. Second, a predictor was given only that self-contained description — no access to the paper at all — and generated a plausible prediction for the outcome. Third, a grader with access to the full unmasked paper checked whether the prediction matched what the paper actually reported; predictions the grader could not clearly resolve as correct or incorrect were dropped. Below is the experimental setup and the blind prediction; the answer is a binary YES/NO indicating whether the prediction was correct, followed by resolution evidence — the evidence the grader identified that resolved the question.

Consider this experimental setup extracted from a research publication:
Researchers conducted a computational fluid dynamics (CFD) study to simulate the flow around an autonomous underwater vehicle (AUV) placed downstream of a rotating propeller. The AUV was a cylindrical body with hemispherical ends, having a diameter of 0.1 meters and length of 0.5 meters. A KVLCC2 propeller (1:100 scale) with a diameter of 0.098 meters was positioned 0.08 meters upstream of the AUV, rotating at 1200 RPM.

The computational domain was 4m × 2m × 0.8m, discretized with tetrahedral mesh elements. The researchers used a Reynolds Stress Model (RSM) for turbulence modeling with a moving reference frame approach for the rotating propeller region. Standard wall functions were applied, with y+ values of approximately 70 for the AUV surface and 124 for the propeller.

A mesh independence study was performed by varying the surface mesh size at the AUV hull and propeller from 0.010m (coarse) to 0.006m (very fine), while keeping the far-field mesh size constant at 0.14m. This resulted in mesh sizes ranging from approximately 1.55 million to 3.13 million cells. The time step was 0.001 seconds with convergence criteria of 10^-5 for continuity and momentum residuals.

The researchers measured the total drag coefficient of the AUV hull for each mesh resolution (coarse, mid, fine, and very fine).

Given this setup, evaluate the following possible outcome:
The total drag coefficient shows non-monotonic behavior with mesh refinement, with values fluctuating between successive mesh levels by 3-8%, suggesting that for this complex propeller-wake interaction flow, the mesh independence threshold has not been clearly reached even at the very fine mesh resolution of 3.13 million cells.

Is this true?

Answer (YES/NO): NO